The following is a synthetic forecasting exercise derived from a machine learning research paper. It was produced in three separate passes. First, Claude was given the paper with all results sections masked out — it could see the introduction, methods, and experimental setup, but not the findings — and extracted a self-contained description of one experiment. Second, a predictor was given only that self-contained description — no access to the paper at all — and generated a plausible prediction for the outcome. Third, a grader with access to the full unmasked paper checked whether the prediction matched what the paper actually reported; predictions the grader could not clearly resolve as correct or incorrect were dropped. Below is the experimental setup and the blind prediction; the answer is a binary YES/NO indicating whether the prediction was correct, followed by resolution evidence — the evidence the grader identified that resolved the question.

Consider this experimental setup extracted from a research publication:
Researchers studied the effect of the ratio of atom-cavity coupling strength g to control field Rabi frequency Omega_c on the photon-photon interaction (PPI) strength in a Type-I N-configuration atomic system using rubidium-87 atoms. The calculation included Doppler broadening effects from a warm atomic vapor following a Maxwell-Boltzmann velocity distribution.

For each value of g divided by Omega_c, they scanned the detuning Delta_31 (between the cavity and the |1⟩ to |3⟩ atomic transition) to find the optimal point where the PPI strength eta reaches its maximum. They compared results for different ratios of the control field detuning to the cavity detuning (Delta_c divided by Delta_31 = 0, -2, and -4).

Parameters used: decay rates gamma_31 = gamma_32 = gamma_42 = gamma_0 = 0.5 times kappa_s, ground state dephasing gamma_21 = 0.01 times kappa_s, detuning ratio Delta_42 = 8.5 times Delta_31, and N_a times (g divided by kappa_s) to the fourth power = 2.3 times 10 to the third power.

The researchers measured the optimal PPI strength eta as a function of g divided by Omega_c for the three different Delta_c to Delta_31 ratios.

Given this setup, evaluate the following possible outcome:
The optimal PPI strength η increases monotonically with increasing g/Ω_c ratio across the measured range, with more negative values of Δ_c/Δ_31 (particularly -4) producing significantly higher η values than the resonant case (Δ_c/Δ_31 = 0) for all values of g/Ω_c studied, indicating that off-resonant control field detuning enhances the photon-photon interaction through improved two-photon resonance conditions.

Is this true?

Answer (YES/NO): NO